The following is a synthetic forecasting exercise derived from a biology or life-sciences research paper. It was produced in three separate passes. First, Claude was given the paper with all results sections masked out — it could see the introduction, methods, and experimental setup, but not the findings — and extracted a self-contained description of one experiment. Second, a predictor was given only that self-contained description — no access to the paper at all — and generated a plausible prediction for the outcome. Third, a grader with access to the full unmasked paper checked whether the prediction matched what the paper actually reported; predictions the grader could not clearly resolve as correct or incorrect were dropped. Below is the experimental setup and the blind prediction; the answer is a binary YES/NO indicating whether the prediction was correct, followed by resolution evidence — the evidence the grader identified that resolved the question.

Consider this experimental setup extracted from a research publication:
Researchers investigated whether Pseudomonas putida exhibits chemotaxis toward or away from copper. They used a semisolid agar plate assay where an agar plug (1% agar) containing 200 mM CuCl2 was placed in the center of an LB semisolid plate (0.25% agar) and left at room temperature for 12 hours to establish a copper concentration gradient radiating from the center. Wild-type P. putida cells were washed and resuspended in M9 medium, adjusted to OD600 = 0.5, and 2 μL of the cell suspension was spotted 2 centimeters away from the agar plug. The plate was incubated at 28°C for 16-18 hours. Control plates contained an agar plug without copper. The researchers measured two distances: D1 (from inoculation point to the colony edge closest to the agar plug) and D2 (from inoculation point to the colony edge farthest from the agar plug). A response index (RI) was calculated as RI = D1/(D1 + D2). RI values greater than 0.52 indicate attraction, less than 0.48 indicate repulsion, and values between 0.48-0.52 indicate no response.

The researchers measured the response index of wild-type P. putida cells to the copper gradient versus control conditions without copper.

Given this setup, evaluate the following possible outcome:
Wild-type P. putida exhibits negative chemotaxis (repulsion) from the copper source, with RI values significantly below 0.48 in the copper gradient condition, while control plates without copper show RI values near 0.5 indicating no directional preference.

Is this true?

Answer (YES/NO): YES